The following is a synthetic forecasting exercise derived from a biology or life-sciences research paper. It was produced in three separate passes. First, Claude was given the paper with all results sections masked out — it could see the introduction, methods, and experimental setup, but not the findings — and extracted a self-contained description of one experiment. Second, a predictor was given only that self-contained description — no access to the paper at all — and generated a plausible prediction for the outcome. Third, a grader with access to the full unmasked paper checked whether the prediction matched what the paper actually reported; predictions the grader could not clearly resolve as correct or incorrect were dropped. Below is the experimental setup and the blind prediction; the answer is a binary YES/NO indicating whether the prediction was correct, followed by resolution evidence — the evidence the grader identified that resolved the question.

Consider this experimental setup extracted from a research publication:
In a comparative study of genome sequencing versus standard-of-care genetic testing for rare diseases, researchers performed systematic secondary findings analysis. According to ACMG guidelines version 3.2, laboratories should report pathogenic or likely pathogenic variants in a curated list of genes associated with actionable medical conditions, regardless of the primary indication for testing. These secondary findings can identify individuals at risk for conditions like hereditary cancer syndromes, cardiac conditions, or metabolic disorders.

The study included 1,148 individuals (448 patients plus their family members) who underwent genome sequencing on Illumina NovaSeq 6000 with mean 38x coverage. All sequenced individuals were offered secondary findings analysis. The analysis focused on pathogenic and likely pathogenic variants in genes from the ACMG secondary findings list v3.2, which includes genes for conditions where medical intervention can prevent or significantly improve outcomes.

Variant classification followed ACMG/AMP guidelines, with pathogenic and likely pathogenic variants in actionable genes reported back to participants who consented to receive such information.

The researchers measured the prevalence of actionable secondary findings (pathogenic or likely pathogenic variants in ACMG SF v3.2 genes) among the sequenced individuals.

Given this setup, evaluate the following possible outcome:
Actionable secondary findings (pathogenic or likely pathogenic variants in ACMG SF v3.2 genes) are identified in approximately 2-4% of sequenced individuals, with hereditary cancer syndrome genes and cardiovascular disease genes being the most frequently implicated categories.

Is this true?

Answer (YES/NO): NO